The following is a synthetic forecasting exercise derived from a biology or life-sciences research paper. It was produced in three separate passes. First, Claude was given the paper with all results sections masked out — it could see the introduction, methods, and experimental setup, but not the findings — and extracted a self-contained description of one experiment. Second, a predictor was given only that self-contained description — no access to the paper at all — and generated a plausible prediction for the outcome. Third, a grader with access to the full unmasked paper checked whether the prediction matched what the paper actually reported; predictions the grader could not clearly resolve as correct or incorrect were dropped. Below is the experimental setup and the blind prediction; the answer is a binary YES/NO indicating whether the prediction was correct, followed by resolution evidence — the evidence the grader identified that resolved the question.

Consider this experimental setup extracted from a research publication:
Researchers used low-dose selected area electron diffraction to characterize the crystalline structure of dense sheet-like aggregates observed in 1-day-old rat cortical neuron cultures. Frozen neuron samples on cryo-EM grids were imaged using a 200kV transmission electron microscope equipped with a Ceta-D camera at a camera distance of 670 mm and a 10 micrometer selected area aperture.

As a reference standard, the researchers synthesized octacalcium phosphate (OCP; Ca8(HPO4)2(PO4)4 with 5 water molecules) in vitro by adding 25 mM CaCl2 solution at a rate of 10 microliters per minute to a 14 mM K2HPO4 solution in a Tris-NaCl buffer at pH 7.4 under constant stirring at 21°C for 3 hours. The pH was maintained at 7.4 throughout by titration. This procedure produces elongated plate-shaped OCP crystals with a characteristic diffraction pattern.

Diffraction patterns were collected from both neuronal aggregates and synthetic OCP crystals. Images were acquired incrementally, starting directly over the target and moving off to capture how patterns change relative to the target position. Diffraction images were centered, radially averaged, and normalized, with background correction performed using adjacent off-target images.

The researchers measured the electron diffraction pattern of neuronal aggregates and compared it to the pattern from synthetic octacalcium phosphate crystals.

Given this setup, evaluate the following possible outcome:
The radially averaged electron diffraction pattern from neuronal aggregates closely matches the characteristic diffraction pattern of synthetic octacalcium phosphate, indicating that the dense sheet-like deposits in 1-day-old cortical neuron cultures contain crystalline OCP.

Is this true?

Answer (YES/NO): NO